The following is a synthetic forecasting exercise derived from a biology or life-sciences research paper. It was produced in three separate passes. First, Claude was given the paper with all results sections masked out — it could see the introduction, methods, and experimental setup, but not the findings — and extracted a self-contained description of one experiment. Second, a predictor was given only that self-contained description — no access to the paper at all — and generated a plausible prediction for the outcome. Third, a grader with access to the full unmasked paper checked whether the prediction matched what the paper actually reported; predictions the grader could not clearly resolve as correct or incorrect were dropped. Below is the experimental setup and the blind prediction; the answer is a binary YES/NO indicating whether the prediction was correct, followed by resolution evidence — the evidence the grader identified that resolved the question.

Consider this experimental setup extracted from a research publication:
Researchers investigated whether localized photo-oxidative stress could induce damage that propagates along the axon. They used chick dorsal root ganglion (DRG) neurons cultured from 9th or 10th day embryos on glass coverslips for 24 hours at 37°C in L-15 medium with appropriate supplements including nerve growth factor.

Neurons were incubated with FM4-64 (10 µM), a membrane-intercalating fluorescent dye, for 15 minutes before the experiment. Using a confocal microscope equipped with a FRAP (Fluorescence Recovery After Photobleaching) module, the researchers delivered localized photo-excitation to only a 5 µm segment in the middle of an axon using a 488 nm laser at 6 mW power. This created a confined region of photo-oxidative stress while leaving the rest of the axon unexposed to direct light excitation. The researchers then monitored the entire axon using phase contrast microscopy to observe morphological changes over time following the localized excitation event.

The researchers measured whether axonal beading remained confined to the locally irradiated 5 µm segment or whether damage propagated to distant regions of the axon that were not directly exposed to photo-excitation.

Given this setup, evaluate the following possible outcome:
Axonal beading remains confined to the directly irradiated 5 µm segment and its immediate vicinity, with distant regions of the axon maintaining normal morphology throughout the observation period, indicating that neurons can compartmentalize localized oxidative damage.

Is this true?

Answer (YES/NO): NO